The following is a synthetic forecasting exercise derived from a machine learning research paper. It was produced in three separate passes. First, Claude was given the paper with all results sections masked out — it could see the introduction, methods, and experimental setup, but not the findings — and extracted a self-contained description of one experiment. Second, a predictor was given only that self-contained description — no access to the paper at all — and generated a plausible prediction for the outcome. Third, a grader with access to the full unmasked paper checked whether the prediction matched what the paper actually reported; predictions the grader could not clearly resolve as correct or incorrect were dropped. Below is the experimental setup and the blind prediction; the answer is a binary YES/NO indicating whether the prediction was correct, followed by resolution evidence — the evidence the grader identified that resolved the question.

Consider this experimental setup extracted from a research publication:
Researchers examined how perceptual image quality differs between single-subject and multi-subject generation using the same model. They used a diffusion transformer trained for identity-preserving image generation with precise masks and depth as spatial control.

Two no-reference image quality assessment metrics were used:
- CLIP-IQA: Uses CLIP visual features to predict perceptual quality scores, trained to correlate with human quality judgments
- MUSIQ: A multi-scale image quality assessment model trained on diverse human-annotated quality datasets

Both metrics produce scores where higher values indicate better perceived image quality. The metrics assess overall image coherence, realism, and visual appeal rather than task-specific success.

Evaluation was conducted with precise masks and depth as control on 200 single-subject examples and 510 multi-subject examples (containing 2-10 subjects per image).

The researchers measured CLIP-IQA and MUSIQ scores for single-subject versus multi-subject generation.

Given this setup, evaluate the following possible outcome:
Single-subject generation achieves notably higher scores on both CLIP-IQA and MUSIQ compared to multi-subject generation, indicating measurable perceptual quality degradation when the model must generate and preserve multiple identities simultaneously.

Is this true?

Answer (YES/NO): NO